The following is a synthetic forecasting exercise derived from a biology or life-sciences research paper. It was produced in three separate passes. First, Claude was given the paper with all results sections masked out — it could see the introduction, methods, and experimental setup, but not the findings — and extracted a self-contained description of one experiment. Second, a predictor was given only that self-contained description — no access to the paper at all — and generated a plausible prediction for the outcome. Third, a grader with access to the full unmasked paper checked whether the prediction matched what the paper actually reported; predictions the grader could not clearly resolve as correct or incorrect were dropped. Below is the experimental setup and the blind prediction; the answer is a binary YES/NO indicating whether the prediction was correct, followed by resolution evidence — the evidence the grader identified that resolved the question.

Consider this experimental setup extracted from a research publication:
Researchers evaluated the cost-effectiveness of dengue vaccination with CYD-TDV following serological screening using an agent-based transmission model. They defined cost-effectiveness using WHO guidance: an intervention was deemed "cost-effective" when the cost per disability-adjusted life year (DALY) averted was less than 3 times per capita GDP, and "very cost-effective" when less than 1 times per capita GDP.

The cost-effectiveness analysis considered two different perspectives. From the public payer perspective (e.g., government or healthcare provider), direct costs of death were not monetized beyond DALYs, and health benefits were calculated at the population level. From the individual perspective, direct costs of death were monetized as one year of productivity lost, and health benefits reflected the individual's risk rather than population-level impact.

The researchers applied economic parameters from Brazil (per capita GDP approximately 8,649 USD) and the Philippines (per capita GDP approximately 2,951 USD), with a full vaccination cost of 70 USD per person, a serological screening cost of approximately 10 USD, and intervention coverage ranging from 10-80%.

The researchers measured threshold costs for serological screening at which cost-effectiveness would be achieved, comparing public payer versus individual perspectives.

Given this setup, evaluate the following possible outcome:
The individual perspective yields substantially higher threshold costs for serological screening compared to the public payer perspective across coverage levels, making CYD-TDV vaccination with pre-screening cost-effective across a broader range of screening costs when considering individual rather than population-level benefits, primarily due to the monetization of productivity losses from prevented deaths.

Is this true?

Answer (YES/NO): NO